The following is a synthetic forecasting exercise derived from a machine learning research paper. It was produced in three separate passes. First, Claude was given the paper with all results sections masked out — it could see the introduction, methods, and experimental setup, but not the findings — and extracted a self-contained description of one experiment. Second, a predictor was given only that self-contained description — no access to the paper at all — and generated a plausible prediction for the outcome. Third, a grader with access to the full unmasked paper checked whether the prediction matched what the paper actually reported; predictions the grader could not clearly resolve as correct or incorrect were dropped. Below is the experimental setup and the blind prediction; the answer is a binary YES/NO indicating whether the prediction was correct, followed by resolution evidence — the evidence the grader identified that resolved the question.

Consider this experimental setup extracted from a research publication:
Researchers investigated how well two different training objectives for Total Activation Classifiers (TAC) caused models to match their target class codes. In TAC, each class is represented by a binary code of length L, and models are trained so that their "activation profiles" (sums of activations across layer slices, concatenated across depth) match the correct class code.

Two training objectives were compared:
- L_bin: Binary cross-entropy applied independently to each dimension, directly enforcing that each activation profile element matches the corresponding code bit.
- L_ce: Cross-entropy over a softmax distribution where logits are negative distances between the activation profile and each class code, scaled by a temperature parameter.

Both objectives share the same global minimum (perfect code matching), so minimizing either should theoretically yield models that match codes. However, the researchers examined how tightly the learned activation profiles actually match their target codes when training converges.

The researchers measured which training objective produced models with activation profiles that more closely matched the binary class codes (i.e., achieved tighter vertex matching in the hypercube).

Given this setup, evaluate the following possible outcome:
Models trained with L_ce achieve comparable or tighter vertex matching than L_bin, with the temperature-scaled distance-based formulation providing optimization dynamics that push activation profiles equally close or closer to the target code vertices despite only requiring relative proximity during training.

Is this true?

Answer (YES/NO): NO